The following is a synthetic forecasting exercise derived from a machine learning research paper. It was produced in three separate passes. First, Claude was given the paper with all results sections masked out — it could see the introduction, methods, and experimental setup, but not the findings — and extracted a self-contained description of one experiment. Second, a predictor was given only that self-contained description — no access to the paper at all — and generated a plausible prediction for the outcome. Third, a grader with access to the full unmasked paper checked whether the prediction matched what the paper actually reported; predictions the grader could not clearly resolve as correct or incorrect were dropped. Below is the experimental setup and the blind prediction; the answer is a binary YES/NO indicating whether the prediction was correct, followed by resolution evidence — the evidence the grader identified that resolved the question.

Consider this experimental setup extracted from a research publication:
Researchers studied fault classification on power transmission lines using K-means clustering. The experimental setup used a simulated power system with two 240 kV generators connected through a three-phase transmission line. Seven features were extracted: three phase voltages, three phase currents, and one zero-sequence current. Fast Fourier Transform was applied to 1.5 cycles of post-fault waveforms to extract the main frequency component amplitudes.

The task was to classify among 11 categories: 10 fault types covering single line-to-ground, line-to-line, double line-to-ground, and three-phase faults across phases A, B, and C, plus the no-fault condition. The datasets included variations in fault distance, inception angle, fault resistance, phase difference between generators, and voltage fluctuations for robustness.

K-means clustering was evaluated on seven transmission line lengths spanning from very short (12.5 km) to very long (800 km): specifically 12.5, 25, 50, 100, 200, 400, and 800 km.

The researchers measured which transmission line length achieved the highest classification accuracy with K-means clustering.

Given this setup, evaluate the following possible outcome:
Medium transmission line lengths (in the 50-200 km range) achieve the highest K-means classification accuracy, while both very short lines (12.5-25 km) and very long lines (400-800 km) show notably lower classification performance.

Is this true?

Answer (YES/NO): NO